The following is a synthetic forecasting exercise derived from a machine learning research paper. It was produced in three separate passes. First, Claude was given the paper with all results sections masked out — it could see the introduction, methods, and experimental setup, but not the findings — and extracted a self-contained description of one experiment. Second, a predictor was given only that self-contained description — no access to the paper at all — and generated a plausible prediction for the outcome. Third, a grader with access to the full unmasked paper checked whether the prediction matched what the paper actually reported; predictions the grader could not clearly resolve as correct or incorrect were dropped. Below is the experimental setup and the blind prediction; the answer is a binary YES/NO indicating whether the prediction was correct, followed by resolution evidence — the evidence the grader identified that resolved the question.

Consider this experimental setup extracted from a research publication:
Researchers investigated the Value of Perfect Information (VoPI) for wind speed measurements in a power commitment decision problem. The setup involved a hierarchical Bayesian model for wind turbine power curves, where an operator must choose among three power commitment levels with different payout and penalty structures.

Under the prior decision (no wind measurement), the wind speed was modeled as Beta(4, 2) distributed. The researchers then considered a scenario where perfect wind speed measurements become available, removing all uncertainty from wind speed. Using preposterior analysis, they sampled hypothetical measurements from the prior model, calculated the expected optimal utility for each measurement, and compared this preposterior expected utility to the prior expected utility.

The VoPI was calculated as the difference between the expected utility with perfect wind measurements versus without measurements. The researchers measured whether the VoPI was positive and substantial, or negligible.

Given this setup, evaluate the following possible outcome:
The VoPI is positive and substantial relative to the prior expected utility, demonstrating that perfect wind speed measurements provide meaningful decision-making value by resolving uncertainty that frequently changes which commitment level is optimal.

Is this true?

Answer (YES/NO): YES